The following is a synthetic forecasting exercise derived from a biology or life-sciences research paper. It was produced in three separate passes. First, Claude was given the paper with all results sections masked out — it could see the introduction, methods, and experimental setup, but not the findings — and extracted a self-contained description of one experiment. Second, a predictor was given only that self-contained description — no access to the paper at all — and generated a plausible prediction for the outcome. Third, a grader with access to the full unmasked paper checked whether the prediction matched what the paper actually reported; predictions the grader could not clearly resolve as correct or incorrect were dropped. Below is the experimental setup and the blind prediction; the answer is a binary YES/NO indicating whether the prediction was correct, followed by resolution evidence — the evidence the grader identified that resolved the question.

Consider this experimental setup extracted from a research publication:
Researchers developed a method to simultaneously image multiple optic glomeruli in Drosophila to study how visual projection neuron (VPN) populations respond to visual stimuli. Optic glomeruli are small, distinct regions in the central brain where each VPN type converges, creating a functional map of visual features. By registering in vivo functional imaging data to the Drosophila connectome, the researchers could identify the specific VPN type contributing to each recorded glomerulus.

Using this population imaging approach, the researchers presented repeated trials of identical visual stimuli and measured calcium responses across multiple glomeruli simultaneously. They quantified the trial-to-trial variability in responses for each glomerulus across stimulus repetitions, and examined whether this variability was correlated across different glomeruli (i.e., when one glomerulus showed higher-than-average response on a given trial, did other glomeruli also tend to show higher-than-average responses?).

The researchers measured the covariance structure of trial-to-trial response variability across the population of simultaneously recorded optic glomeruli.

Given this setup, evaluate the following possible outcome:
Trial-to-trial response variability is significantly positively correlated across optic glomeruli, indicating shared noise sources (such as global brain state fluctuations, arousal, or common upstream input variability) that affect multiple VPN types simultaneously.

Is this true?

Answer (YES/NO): YES